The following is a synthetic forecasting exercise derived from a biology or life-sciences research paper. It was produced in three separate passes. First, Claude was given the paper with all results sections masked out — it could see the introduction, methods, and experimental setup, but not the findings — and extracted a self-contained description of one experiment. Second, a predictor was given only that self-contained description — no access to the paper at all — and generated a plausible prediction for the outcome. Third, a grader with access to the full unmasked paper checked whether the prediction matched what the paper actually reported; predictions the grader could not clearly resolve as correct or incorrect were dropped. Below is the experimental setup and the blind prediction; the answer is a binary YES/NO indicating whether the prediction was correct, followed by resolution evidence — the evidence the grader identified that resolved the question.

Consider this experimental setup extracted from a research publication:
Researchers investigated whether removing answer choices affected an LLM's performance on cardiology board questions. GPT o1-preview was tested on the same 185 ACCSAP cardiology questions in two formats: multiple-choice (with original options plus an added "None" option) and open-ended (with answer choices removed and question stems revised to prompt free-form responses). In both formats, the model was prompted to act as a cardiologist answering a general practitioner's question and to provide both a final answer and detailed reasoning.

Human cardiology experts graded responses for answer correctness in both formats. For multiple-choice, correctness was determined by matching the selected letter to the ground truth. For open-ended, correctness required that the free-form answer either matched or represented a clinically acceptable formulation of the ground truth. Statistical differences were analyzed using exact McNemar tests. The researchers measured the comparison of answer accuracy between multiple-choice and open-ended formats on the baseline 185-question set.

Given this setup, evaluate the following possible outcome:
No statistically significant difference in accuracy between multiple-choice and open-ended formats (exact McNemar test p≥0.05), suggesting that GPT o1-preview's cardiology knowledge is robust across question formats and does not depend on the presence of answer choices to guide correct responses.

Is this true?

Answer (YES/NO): NO